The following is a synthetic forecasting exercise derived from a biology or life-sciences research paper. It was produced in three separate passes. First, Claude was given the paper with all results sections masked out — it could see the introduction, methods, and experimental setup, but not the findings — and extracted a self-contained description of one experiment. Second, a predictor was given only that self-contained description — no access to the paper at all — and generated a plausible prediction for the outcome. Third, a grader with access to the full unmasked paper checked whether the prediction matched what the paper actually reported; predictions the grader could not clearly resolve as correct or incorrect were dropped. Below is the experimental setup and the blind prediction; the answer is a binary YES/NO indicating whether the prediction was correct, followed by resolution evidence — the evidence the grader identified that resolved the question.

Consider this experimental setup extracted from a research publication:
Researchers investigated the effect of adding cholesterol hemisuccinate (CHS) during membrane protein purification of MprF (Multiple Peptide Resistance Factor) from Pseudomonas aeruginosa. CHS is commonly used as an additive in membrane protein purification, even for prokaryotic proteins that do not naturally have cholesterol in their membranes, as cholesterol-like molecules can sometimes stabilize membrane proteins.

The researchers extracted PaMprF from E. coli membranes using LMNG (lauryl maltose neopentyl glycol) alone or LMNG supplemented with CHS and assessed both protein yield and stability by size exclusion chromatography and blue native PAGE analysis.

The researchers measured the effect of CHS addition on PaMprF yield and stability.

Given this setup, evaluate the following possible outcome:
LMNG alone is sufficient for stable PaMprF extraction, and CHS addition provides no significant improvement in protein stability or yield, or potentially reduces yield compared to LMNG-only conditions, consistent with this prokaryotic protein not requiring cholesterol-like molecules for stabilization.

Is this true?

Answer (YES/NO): NO